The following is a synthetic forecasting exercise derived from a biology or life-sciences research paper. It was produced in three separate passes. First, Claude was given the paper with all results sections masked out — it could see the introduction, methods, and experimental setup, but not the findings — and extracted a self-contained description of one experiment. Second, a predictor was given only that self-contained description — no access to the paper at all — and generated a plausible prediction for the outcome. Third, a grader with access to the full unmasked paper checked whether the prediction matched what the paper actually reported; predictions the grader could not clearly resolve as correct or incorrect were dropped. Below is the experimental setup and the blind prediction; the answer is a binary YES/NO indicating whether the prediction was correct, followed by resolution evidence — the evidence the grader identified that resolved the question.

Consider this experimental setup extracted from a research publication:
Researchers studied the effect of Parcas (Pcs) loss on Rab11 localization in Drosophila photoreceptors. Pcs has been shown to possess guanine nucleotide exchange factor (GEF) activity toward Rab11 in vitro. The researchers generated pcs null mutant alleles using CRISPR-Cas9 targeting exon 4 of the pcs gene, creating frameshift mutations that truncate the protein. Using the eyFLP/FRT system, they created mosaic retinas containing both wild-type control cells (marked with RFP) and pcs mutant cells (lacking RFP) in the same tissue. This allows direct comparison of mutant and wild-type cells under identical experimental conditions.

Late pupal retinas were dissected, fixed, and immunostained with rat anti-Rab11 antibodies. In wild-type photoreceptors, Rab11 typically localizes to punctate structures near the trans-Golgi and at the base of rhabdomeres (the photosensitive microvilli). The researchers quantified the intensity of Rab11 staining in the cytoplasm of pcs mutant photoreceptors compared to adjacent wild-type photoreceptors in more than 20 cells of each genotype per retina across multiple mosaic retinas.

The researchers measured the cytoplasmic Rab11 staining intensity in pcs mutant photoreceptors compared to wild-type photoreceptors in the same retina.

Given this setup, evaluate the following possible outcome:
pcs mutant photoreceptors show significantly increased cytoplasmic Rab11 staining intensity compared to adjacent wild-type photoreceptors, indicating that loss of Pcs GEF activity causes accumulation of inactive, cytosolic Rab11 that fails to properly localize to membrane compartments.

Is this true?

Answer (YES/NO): NO